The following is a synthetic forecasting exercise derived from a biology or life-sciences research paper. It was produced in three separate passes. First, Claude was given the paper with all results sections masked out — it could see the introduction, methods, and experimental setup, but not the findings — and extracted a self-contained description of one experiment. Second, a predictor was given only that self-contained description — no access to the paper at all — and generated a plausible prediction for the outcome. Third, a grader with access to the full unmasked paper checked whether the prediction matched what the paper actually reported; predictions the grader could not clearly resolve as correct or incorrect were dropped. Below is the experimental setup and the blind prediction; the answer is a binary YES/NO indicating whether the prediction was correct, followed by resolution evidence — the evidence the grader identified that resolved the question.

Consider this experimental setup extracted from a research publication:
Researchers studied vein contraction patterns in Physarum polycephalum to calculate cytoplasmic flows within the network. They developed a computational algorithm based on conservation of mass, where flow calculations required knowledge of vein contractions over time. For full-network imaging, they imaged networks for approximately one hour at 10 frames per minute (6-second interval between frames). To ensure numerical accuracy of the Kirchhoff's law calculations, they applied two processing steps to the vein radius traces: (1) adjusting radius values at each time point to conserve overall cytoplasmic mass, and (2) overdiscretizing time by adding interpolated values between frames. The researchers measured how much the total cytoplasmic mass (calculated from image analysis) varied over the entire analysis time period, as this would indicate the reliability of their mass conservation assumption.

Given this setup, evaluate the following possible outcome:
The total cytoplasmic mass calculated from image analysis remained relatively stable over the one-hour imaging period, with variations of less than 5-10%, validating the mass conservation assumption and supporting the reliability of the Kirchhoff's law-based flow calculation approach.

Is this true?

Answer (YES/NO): YES